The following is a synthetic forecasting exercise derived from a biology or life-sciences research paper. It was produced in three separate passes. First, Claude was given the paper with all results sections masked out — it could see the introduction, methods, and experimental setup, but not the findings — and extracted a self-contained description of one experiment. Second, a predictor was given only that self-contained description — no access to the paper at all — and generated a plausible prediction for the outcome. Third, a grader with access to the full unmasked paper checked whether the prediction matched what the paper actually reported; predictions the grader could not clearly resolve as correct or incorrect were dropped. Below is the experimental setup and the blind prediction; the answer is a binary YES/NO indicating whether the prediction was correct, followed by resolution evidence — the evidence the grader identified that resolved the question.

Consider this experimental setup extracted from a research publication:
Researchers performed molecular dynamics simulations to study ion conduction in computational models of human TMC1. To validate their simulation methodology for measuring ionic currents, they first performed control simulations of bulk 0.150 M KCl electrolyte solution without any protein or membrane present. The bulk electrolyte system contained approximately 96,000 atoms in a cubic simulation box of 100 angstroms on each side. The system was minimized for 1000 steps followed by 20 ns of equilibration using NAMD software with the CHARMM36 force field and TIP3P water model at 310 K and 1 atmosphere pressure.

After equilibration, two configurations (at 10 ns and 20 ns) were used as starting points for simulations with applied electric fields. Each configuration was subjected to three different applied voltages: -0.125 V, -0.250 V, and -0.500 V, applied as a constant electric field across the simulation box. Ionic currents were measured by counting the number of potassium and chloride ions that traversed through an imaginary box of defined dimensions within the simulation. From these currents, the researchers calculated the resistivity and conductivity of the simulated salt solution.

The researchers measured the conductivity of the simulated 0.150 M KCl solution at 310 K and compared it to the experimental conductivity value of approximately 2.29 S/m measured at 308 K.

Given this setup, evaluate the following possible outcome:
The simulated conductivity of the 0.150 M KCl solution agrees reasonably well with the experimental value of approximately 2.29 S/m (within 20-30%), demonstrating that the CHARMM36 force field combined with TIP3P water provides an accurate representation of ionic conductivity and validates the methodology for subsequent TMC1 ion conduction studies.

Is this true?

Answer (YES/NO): NO